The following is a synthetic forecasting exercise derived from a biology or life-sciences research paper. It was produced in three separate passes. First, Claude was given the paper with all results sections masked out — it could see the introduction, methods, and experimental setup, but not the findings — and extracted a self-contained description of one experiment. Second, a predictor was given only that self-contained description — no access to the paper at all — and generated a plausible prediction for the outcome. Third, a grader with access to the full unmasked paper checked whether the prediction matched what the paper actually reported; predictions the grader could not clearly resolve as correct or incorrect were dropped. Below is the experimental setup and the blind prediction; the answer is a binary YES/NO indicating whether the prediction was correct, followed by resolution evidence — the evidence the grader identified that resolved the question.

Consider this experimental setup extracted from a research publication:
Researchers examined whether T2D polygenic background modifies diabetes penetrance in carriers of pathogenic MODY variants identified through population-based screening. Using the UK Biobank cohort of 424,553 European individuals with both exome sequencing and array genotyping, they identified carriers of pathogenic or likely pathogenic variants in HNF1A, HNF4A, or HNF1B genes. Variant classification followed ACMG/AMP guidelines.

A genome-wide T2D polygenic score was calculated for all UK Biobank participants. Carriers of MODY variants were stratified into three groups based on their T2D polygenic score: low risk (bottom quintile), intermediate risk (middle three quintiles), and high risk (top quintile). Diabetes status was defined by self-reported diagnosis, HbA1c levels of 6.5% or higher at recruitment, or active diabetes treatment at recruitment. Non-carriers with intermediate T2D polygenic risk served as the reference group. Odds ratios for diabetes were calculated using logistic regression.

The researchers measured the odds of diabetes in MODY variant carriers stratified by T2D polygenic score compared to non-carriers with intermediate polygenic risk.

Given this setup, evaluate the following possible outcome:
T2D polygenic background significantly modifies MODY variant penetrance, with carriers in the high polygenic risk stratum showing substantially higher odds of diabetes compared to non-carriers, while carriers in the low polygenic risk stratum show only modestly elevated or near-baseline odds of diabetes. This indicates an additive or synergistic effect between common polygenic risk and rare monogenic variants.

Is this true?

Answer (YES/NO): NO